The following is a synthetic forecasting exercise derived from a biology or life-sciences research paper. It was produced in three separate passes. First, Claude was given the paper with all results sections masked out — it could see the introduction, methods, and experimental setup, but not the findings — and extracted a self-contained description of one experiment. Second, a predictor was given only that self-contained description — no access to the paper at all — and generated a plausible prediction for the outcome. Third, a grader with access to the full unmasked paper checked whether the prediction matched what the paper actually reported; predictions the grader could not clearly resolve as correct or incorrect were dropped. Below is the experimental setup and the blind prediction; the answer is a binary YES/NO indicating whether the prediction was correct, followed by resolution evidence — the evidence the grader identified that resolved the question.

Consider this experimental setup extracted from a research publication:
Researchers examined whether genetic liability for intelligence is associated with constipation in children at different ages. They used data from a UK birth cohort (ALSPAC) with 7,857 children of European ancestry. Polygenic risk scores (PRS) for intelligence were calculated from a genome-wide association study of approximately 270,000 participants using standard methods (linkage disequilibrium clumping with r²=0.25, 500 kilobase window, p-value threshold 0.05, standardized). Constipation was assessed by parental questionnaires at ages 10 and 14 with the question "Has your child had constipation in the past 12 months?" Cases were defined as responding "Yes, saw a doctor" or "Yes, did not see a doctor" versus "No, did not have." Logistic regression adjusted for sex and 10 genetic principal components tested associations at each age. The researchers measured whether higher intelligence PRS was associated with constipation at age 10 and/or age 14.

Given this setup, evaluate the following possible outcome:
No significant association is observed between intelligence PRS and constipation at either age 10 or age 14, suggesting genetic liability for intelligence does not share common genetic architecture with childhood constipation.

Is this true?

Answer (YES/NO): YES